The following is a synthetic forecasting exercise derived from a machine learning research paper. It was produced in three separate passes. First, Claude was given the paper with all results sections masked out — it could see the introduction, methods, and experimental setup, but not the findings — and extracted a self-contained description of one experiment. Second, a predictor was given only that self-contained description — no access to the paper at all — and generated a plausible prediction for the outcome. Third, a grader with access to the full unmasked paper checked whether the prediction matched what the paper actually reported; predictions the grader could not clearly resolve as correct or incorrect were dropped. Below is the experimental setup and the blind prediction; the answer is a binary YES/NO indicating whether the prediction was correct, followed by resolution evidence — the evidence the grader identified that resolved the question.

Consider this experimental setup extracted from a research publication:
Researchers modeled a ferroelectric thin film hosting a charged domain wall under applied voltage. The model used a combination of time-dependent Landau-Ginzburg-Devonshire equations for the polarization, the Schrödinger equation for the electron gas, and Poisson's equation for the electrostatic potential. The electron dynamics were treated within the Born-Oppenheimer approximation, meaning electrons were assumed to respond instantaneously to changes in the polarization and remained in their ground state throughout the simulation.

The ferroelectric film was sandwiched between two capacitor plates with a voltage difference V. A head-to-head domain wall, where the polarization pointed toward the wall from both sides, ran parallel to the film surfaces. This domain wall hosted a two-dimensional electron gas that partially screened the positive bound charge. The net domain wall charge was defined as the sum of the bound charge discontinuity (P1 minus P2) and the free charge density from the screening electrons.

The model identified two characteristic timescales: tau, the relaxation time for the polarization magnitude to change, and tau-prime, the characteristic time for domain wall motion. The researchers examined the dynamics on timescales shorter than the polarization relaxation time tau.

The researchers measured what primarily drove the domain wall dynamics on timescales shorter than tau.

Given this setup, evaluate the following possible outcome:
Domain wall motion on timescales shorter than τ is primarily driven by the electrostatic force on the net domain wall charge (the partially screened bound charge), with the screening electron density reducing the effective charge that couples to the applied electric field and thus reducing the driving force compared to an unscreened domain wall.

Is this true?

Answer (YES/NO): NO